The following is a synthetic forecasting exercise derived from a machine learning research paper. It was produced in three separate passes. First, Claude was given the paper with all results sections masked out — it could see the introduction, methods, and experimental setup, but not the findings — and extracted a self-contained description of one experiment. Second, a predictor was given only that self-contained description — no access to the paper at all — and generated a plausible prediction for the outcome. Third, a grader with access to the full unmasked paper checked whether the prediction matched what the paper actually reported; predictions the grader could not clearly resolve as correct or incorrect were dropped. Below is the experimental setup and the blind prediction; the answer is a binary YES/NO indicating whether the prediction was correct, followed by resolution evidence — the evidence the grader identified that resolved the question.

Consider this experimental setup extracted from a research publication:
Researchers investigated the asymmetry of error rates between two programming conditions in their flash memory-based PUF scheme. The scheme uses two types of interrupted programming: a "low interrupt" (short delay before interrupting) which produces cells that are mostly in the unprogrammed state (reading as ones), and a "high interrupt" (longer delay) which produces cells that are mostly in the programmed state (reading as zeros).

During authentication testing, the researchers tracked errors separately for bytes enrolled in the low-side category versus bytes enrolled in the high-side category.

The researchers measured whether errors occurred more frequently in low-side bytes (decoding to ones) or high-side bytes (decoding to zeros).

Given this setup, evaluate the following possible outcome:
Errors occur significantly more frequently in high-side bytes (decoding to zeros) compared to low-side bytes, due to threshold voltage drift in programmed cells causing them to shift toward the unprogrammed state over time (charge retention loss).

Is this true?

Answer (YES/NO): YES